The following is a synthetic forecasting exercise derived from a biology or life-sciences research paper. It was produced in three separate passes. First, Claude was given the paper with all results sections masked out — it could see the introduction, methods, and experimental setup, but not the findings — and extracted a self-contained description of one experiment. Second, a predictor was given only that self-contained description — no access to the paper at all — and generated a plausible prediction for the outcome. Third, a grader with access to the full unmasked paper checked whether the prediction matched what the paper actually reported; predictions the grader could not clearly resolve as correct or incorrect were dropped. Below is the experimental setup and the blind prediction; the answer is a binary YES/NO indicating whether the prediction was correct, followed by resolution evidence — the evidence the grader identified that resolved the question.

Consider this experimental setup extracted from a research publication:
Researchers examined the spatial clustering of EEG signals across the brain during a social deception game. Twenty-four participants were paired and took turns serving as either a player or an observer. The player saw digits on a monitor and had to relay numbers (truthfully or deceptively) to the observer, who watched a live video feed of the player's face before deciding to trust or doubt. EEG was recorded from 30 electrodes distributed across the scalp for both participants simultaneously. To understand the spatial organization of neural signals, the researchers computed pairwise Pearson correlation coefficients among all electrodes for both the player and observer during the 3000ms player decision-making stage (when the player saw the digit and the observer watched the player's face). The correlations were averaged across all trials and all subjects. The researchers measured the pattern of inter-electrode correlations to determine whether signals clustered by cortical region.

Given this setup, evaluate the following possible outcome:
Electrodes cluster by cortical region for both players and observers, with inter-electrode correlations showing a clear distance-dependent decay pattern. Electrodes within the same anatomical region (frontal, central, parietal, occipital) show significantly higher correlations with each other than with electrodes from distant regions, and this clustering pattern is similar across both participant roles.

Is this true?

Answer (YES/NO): NO